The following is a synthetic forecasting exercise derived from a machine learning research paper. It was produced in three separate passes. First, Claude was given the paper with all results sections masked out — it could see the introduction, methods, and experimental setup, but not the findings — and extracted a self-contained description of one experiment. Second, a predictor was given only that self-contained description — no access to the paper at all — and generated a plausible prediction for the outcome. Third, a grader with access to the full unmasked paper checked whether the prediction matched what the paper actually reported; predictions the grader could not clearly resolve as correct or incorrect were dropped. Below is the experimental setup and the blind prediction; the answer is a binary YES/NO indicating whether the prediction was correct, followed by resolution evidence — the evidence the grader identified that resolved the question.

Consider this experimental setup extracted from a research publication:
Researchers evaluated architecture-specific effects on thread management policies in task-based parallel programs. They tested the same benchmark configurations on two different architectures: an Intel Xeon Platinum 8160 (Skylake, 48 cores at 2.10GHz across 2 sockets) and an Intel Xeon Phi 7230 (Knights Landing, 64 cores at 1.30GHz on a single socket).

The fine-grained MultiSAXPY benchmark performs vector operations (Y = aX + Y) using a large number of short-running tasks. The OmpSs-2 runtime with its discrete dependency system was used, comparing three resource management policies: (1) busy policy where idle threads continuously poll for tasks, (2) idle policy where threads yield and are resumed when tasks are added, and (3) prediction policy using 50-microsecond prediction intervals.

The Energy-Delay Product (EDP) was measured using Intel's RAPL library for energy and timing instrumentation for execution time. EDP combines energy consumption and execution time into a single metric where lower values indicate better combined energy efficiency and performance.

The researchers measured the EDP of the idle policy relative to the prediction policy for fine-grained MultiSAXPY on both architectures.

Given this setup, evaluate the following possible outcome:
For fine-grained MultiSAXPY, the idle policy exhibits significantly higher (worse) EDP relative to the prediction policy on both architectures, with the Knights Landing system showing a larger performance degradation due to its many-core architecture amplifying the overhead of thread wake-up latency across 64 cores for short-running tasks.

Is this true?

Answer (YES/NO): NO